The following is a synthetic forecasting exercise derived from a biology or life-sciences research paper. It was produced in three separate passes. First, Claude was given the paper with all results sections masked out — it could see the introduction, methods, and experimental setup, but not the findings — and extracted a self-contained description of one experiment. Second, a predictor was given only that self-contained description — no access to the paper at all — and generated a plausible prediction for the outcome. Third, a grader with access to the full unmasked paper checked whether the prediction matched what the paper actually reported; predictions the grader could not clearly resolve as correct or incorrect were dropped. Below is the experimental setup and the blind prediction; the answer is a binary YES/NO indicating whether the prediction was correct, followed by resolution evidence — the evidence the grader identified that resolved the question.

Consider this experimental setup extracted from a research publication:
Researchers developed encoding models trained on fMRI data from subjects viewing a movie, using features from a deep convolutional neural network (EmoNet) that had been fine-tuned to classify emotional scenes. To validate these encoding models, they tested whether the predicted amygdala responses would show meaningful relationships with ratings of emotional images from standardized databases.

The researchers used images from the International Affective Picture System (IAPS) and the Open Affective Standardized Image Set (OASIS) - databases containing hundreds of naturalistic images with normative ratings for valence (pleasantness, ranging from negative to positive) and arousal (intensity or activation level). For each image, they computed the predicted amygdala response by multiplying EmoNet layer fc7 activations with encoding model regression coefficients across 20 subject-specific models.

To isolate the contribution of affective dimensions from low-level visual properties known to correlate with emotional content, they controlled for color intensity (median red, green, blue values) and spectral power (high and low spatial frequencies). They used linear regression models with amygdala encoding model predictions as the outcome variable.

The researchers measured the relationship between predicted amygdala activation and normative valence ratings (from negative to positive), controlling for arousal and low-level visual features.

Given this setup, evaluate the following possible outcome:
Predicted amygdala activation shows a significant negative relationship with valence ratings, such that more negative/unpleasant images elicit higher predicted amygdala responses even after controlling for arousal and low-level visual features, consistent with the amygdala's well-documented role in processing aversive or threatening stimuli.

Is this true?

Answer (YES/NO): NO